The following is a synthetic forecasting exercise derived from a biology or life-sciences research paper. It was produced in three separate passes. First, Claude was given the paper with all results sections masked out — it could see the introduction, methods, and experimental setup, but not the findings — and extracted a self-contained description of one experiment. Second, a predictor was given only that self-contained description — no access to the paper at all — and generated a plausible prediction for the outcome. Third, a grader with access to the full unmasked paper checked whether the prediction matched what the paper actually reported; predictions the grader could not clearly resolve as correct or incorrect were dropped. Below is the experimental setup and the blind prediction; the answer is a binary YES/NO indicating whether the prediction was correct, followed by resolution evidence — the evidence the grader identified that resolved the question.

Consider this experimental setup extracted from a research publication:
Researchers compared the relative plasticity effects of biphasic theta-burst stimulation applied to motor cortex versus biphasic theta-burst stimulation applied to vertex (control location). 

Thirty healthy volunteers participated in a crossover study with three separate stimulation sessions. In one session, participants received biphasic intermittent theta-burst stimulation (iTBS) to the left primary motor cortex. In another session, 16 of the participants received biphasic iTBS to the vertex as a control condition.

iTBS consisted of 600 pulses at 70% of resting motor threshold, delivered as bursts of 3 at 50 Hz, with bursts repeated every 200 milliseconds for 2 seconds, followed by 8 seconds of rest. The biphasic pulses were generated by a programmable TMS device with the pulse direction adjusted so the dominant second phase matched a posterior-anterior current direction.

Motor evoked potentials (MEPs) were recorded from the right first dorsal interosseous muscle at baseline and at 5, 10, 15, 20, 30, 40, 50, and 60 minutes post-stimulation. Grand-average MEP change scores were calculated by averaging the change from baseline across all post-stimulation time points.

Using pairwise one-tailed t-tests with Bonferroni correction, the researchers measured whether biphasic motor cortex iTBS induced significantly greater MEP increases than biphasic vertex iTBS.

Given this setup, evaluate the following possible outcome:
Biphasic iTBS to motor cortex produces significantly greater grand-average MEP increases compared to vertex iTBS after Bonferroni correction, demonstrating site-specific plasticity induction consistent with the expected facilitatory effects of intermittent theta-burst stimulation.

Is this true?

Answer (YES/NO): NO